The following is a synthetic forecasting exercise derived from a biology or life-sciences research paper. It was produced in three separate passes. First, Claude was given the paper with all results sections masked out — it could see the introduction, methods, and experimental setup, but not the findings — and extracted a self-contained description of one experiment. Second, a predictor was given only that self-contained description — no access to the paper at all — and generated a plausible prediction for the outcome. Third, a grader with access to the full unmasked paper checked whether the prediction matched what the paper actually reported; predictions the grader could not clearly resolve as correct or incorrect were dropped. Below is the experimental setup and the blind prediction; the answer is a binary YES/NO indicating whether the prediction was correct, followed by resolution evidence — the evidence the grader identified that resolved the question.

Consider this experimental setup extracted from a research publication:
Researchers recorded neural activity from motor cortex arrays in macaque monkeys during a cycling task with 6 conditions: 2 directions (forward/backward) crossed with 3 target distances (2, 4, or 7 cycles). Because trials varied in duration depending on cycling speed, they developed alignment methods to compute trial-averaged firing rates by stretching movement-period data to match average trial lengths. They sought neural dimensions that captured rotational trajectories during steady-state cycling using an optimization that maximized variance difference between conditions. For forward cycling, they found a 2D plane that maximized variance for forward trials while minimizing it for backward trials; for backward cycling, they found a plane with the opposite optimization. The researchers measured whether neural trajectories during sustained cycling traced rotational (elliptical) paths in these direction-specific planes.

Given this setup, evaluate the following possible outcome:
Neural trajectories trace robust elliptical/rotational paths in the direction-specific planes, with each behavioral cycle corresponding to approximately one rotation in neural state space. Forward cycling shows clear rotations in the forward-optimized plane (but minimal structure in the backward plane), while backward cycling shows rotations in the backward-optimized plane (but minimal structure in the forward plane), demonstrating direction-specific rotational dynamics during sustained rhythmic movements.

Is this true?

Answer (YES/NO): YES